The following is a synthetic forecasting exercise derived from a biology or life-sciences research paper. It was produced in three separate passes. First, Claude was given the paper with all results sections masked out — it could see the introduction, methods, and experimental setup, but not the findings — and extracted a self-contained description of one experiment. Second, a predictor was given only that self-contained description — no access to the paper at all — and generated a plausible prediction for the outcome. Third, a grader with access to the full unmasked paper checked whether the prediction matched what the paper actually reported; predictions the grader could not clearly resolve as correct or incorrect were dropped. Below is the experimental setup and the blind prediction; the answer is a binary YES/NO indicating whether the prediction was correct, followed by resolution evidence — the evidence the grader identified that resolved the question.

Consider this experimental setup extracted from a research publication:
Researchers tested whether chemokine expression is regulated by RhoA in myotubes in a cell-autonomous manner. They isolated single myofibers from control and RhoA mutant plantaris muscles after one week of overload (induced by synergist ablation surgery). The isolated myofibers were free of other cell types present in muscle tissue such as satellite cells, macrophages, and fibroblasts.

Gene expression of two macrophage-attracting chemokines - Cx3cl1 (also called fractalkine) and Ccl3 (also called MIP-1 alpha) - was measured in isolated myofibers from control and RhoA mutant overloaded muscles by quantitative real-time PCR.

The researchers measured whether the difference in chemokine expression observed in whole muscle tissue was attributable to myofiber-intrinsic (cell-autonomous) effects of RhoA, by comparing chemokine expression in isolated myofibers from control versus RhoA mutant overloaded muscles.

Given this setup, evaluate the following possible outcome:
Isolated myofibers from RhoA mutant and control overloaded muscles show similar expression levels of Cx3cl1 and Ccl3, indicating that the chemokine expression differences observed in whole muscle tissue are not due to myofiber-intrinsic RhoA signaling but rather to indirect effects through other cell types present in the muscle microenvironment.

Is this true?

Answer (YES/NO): NO